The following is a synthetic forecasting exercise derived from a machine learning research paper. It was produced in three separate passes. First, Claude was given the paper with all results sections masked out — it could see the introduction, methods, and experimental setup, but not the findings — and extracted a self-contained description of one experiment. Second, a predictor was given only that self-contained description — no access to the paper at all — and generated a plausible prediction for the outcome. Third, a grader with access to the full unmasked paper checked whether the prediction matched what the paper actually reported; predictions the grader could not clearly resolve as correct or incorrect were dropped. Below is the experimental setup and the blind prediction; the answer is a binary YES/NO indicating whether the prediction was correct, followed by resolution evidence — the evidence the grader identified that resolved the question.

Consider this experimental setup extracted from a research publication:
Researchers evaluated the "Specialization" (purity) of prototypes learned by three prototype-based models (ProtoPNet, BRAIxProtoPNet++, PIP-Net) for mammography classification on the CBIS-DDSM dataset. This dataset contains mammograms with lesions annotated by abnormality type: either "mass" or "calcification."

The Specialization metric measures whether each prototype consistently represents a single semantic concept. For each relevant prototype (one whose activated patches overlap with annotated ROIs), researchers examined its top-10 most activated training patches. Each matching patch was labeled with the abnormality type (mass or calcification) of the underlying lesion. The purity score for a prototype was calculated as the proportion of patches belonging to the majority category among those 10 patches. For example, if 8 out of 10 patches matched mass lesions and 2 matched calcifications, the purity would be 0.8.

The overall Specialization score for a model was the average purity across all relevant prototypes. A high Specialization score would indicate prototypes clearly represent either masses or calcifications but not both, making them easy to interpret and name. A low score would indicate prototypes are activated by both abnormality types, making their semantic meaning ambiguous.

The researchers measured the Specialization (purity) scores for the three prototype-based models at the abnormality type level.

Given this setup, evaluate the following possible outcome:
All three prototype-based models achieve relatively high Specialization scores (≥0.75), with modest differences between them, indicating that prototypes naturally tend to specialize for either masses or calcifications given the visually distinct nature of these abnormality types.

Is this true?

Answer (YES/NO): NO